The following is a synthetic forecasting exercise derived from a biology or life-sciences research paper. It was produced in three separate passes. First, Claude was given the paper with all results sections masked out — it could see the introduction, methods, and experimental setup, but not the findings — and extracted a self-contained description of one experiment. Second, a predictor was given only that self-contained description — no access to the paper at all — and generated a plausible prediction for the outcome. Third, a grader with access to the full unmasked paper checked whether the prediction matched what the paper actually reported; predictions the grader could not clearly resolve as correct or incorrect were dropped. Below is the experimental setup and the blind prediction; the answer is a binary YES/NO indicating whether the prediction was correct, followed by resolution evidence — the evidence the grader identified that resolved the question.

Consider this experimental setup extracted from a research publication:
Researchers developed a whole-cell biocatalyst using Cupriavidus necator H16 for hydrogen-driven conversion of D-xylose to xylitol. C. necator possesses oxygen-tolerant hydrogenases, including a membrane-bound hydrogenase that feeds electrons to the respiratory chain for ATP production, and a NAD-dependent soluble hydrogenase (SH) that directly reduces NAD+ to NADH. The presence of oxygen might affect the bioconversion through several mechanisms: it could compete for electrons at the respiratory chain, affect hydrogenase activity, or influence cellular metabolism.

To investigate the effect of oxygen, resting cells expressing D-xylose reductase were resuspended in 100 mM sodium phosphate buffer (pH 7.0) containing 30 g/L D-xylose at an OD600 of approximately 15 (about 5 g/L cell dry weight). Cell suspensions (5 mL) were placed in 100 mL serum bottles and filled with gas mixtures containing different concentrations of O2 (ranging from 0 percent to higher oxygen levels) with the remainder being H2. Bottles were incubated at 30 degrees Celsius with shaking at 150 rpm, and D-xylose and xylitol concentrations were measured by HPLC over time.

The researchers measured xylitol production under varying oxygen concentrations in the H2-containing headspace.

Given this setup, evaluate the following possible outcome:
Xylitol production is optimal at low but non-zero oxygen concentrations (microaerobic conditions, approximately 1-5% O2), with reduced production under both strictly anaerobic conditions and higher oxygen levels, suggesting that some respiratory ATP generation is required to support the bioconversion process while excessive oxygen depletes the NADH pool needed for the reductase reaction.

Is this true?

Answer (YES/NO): NO